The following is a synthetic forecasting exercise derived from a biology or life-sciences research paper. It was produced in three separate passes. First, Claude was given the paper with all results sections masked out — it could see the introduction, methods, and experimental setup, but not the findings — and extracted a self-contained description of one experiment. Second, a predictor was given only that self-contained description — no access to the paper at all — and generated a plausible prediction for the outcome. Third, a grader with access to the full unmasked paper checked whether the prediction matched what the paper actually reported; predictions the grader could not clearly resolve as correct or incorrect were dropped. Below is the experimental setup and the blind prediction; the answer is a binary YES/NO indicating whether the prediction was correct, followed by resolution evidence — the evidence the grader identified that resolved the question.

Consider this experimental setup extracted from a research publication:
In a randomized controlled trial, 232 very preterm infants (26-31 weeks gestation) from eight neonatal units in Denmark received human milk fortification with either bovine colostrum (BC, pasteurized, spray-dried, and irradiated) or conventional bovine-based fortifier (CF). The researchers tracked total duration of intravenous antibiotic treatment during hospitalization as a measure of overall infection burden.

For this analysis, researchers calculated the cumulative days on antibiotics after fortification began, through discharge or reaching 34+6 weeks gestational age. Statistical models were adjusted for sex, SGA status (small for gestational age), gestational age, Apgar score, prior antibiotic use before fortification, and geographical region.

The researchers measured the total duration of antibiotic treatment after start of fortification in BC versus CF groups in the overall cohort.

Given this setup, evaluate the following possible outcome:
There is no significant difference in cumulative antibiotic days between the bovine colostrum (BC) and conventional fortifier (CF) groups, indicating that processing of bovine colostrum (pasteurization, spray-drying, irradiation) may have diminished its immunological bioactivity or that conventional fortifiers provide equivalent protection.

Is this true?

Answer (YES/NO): NO